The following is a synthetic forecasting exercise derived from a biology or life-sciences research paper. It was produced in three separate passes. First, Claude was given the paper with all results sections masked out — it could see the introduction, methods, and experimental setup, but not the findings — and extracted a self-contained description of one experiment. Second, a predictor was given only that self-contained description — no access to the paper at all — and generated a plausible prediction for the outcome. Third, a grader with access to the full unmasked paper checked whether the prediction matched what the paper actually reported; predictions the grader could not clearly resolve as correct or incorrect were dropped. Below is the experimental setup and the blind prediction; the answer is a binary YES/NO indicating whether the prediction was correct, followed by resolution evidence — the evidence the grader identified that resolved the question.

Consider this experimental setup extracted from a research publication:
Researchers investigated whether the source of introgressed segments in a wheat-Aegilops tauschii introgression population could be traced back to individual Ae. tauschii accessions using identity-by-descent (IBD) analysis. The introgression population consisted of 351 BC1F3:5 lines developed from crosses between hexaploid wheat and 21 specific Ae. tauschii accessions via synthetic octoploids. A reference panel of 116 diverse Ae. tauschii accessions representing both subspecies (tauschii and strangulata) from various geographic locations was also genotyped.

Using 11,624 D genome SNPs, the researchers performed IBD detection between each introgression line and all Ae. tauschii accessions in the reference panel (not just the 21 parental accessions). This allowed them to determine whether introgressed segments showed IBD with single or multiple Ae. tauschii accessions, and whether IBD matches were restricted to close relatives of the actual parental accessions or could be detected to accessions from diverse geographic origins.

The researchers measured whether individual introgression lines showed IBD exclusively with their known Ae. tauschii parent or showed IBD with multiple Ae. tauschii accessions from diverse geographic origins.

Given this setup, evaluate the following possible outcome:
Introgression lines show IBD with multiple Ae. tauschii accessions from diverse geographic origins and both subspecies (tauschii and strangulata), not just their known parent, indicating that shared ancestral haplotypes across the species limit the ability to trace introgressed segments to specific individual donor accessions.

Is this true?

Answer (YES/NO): NO